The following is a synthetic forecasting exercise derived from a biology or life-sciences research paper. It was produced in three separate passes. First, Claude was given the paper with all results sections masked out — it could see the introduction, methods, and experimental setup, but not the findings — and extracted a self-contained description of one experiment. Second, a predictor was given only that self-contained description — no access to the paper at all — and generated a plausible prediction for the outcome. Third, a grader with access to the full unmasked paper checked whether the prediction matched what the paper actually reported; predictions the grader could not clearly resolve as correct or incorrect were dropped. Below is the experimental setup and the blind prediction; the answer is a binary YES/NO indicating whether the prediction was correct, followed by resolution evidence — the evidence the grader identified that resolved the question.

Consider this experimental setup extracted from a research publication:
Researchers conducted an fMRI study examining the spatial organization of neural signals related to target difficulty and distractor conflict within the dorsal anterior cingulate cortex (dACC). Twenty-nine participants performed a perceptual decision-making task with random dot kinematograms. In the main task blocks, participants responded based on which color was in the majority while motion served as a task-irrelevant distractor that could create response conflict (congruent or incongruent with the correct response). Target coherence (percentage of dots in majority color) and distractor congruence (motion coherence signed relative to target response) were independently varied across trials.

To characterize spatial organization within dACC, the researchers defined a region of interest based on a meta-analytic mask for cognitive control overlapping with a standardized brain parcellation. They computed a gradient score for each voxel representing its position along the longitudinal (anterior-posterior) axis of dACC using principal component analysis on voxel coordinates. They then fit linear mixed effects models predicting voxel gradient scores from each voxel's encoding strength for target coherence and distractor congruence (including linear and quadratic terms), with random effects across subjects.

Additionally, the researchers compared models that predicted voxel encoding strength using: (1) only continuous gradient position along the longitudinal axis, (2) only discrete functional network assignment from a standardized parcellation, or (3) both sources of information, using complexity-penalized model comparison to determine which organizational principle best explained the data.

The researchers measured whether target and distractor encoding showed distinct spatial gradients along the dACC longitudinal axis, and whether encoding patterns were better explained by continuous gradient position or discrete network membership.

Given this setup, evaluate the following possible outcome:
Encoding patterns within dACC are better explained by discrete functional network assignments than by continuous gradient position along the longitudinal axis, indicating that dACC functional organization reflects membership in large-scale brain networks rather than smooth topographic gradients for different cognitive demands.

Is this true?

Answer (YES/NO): NO